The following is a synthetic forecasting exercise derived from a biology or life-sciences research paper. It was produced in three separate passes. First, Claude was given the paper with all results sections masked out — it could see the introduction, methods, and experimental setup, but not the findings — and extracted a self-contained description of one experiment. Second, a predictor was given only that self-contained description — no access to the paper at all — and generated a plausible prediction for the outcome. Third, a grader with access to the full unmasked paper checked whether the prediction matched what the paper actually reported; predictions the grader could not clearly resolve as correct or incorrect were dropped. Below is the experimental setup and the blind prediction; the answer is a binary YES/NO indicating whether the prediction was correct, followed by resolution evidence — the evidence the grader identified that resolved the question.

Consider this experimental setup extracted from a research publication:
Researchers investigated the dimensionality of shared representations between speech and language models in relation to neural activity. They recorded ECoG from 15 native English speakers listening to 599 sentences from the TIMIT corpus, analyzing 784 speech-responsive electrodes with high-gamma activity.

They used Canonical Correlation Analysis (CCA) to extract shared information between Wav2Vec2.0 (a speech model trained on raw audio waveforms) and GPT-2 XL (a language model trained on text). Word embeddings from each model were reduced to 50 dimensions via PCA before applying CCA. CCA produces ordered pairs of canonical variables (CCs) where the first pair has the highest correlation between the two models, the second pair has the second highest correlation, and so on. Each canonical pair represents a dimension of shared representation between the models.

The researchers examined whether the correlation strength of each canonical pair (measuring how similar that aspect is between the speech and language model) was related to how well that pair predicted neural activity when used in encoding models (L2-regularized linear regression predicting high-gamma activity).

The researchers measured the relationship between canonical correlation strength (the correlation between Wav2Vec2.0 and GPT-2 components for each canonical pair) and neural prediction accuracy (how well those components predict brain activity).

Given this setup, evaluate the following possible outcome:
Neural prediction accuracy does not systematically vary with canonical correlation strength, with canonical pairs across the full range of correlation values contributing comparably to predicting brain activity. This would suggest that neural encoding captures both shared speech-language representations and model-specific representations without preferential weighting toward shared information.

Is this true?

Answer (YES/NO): NO